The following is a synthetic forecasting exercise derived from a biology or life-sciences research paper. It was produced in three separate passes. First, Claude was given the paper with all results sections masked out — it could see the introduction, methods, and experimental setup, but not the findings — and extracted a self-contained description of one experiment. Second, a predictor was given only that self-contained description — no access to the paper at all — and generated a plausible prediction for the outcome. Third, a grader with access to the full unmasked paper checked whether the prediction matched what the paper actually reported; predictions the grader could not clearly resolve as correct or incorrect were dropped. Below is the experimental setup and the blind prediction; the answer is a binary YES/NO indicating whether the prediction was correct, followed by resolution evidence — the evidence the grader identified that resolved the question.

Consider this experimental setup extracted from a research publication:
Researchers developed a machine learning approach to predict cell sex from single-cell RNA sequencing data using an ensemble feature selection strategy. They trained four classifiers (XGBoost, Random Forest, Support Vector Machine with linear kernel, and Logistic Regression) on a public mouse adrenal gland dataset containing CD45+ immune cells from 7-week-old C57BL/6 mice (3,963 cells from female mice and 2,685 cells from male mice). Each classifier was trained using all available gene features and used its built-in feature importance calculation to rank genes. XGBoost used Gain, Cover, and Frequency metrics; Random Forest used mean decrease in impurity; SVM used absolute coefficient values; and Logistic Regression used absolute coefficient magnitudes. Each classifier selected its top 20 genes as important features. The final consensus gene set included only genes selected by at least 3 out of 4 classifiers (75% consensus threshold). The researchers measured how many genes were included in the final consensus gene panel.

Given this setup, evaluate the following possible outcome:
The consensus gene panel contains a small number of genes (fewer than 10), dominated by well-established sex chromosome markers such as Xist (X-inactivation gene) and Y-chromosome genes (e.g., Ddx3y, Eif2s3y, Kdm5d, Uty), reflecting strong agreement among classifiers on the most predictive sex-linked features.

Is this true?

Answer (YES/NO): NO